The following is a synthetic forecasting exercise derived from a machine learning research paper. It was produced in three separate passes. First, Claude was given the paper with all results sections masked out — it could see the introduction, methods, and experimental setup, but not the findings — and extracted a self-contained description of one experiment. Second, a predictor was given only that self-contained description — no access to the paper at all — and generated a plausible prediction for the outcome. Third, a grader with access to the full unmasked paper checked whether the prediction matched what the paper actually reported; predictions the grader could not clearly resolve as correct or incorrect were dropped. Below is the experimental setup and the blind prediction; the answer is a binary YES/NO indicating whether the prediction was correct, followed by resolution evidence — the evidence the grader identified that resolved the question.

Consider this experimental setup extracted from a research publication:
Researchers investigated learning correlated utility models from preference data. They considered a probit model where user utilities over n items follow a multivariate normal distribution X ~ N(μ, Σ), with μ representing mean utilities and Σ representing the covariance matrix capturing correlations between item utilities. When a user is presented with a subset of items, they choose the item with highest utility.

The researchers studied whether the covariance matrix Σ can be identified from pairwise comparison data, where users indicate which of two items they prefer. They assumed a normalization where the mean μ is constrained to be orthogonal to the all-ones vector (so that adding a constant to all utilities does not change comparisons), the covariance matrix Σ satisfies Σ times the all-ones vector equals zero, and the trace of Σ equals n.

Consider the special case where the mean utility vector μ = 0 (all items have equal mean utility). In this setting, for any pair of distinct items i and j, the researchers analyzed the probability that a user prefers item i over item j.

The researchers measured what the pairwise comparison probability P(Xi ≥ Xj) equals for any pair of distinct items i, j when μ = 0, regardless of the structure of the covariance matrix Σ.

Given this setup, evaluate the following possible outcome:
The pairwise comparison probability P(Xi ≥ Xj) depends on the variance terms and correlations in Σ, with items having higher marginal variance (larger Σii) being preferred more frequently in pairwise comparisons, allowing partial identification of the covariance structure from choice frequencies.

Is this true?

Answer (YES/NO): NO